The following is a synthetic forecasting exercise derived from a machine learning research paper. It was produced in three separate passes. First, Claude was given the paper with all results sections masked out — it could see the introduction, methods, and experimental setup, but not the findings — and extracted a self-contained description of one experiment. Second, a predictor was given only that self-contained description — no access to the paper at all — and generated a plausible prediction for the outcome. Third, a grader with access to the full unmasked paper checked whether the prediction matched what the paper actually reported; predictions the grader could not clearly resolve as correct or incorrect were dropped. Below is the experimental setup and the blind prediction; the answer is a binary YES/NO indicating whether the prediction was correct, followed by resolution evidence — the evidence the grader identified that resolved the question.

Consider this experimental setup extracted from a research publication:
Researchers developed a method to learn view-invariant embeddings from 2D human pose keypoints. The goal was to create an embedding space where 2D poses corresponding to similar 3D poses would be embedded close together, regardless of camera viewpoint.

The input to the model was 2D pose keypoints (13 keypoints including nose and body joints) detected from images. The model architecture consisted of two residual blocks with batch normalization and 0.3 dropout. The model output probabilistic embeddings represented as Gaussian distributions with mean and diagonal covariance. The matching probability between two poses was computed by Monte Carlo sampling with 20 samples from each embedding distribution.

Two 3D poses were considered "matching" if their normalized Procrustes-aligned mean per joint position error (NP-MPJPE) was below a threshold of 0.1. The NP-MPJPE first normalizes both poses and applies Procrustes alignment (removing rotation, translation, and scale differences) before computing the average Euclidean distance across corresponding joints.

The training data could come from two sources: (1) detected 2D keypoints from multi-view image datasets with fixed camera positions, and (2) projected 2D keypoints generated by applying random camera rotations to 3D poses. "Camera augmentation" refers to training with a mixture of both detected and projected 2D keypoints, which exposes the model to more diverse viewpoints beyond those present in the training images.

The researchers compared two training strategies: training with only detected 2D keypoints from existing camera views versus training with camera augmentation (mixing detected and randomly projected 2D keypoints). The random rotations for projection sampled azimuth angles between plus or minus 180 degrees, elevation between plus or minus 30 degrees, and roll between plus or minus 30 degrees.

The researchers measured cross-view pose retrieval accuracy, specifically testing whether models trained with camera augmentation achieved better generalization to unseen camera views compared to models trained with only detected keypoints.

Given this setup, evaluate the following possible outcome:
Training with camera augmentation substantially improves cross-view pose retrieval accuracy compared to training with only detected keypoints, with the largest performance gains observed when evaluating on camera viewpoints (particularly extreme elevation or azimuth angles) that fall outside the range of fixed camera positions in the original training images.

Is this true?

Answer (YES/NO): YES